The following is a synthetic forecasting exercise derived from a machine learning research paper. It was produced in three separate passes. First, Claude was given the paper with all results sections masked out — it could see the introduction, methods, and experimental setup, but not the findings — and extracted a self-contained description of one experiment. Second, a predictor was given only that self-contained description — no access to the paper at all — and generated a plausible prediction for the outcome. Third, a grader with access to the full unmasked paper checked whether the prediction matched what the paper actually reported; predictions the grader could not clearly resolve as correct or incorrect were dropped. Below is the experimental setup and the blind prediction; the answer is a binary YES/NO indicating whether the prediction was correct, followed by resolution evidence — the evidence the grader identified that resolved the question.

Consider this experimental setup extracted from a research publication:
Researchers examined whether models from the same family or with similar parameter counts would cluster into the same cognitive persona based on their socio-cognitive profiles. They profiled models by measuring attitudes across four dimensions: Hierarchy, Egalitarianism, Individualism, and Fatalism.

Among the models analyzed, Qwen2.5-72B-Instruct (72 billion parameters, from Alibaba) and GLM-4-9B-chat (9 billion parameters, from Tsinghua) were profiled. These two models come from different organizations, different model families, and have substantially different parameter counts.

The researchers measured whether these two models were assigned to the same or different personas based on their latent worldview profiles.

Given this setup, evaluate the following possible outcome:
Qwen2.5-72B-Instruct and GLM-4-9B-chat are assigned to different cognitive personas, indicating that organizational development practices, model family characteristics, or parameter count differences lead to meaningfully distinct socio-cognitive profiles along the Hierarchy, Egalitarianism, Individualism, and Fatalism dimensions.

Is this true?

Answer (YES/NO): NO